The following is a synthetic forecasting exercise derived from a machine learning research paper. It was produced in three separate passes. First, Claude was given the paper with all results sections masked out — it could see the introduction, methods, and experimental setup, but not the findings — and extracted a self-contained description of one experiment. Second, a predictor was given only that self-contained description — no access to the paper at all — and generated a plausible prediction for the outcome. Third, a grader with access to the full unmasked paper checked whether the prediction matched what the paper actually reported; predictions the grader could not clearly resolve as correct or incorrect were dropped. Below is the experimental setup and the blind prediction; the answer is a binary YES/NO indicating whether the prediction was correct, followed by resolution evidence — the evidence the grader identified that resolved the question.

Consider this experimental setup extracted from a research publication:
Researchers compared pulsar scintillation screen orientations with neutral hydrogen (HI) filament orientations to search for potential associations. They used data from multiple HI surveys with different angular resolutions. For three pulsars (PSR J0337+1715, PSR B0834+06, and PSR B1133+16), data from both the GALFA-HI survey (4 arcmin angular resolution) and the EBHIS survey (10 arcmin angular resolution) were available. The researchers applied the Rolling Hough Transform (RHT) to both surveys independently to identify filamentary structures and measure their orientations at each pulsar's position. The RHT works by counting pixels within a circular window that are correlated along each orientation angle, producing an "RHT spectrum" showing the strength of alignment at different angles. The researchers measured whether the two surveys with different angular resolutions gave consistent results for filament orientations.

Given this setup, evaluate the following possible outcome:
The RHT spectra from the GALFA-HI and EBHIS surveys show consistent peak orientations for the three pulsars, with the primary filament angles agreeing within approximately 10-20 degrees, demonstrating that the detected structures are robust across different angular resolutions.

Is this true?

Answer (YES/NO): YES